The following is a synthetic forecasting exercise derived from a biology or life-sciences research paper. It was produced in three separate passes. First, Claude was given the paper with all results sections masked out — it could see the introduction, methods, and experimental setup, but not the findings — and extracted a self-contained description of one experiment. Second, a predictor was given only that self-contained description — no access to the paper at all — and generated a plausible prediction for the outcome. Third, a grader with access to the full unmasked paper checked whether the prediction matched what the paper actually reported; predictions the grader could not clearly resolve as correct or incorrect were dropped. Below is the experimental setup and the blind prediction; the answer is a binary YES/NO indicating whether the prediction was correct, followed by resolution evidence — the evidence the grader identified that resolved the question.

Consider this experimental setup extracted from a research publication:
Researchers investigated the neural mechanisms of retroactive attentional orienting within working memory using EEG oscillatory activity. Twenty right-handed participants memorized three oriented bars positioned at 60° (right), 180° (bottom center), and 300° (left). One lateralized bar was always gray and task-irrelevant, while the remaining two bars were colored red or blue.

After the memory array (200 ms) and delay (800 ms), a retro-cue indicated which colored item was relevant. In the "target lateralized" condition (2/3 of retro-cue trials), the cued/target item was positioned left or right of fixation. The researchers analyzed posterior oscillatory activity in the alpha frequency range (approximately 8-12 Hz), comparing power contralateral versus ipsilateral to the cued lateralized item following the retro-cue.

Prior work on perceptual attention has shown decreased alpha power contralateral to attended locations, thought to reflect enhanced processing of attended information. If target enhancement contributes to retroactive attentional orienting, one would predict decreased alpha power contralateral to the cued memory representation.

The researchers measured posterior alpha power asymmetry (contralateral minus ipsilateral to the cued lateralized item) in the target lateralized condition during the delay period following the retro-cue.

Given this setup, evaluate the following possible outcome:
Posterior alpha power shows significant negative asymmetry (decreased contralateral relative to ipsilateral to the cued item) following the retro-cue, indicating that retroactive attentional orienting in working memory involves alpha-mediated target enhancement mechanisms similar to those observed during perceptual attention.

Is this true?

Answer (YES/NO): NO